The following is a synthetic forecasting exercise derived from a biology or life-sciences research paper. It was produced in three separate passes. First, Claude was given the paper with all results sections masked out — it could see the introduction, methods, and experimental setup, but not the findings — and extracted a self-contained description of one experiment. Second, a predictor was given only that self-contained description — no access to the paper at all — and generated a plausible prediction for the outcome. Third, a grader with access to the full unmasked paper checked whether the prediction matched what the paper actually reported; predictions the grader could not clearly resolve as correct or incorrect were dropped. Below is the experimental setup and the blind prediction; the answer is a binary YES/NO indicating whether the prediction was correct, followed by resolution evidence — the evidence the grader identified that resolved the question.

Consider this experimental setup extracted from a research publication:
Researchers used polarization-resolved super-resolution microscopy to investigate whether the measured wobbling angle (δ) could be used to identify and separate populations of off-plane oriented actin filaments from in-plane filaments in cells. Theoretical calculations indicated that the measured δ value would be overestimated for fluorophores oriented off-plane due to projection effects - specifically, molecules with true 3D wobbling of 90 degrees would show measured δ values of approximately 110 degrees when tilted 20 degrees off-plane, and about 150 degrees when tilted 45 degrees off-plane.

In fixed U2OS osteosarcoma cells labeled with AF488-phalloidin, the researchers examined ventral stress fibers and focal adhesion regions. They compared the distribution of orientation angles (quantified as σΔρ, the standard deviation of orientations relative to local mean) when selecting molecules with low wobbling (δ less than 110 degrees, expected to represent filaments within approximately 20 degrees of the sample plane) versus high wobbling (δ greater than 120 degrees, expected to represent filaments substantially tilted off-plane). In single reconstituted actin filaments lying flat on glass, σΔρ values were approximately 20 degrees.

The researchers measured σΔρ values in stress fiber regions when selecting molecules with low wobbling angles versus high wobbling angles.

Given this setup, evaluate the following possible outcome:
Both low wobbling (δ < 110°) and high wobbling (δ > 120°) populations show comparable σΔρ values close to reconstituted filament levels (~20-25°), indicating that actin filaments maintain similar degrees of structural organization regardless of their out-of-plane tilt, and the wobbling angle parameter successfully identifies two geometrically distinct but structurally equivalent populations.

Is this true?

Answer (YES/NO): NO